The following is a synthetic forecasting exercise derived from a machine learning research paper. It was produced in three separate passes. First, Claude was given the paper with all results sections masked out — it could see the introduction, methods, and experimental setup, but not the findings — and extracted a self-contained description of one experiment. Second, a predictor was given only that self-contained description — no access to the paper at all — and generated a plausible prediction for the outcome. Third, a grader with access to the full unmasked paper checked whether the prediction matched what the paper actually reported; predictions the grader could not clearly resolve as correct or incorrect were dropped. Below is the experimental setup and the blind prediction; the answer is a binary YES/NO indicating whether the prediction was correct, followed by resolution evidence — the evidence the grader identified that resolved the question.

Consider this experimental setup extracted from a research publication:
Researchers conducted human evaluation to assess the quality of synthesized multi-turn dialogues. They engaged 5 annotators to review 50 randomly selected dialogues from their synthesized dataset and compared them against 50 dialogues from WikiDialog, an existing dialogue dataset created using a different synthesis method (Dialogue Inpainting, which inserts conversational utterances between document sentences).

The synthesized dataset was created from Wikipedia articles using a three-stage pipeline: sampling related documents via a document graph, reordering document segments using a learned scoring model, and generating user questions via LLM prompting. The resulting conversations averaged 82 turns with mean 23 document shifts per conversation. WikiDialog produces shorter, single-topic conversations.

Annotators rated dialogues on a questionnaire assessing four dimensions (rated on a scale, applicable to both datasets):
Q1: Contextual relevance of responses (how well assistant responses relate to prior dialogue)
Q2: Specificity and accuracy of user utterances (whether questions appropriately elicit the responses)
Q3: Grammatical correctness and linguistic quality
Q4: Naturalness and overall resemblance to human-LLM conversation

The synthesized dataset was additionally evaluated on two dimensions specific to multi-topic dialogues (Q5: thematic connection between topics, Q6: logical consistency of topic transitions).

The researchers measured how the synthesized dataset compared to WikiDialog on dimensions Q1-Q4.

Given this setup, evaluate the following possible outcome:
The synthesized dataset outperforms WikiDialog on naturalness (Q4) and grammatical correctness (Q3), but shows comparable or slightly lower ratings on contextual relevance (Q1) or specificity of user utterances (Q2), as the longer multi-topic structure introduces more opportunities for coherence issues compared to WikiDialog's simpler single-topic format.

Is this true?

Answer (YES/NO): NO